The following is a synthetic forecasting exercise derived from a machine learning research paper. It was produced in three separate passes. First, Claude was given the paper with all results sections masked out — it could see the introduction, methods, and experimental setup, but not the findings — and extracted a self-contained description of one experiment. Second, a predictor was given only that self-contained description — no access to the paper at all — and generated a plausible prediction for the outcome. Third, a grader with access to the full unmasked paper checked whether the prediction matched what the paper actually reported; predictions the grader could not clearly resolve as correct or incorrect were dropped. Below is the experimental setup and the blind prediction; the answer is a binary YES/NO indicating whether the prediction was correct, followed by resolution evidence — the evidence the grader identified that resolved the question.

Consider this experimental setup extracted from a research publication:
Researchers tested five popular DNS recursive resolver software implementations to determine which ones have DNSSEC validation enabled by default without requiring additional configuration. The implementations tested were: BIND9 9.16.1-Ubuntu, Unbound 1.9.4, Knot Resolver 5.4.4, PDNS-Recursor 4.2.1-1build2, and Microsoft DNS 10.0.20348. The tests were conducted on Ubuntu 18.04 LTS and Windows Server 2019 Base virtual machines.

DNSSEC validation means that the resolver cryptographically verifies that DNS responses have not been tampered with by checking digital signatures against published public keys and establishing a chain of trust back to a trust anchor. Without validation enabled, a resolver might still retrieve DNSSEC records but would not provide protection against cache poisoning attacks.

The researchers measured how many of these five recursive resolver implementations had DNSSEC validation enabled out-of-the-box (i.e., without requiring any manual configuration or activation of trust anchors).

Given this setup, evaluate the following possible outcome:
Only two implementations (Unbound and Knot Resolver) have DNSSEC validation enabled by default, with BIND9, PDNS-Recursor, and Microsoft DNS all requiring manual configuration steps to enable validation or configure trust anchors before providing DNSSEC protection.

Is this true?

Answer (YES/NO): NO